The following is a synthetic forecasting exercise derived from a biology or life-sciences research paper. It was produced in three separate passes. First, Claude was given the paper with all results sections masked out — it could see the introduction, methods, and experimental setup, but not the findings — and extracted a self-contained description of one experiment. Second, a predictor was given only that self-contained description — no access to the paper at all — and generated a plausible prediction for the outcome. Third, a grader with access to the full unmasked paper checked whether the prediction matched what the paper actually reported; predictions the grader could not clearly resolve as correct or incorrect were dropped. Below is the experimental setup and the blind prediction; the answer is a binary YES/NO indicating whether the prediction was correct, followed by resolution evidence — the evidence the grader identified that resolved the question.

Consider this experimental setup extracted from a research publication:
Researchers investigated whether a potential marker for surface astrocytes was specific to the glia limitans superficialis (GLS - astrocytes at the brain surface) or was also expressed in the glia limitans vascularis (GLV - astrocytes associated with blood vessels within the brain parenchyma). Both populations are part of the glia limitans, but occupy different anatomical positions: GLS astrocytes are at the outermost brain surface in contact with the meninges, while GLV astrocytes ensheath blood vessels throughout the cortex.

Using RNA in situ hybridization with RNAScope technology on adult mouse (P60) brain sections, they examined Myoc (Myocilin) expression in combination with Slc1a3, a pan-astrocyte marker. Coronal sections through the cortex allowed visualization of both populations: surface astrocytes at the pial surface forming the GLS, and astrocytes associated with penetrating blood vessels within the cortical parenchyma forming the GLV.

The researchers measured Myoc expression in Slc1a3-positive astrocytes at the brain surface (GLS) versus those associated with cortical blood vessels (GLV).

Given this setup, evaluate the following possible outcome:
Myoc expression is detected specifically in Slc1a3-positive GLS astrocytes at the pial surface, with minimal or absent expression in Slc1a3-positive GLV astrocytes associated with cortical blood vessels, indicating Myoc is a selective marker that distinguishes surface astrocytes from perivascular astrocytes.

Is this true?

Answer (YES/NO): YES